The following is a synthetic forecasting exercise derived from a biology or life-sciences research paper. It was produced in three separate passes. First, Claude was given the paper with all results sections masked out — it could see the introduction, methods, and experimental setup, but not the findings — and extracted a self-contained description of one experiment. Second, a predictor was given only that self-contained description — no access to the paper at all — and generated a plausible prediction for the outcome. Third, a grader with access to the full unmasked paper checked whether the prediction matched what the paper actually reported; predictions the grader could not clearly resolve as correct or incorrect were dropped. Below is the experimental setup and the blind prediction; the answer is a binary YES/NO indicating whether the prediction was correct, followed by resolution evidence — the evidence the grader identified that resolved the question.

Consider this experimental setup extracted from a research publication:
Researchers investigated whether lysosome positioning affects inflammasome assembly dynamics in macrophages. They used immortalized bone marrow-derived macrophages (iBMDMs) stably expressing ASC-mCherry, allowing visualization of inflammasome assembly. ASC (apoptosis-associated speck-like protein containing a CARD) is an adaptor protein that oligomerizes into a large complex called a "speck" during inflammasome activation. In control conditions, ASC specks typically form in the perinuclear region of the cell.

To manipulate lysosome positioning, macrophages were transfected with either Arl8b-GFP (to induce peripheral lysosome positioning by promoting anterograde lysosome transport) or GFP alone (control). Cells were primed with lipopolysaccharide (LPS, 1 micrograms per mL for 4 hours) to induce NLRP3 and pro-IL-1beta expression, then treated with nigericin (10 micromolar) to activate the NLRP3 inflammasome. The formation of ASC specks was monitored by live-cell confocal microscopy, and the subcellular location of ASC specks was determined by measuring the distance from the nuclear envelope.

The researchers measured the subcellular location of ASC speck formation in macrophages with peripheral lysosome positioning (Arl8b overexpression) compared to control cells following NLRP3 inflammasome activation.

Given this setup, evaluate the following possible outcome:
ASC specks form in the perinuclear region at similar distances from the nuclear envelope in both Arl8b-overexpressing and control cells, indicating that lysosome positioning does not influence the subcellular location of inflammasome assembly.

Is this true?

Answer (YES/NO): NO